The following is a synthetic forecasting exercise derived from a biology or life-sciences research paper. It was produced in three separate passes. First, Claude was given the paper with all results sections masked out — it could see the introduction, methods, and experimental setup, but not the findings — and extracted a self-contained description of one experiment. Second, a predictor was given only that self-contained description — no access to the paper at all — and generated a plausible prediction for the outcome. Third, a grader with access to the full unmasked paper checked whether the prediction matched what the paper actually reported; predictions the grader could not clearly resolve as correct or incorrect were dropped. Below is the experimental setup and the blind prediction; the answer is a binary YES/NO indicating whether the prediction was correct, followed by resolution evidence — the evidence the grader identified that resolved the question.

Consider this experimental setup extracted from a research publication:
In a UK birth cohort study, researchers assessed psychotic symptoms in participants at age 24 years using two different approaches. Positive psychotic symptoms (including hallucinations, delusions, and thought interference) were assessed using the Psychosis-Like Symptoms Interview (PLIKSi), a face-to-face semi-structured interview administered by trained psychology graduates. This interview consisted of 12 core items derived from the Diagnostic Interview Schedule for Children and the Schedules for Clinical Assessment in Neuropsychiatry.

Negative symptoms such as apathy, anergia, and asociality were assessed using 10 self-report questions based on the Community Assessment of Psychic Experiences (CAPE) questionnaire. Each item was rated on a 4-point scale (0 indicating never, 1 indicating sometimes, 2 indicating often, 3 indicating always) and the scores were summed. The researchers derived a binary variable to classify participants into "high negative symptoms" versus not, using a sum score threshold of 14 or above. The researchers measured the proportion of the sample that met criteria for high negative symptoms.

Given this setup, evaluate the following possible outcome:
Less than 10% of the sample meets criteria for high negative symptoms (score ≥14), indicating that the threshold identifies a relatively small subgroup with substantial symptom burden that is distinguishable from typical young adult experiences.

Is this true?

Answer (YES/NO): NO